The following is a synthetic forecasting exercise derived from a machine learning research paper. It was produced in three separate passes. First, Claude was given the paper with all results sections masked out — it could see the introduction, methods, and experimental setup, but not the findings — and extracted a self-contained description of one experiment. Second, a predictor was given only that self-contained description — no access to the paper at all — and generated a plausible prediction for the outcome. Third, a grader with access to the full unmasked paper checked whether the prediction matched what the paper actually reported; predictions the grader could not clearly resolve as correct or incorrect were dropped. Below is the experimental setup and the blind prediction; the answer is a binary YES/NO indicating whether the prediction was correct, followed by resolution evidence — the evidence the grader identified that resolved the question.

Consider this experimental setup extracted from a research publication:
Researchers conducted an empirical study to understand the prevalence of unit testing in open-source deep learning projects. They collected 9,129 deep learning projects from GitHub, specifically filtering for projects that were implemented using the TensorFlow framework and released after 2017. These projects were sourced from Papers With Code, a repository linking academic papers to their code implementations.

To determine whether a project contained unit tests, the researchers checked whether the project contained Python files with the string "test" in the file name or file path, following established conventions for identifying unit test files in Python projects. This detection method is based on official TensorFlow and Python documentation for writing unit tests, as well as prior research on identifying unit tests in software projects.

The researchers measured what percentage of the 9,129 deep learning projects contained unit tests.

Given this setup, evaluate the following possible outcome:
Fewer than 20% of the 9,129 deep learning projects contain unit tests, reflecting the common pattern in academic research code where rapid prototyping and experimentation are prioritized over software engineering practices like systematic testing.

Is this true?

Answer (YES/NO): NO